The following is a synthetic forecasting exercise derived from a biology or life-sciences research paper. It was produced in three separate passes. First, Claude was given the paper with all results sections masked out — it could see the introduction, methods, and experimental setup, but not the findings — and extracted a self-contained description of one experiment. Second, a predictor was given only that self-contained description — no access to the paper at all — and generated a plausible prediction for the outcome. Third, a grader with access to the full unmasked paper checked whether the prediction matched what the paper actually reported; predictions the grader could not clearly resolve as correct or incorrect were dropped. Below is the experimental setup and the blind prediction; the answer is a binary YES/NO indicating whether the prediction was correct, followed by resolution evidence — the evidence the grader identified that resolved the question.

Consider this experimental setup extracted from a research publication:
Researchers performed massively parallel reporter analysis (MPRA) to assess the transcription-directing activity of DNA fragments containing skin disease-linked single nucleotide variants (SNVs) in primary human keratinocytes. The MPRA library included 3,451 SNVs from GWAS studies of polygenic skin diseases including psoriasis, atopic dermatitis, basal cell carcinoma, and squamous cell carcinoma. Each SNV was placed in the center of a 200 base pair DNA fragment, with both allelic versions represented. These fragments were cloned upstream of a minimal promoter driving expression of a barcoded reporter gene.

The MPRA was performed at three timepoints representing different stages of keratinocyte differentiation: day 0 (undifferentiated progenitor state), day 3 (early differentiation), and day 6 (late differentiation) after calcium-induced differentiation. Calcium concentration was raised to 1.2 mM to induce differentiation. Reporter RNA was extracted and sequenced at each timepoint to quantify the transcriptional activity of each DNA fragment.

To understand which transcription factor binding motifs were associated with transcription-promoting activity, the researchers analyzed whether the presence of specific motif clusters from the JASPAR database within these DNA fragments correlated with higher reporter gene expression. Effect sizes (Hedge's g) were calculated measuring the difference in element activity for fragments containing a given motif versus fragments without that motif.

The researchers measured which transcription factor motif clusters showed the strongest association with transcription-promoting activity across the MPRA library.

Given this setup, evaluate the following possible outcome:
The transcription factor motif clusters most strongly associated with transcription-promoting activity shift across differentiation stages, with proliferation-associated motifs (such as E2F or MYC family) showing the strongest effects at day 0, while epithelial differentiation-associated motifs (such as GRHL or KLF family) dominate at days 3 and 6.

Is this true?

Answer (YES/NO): NO